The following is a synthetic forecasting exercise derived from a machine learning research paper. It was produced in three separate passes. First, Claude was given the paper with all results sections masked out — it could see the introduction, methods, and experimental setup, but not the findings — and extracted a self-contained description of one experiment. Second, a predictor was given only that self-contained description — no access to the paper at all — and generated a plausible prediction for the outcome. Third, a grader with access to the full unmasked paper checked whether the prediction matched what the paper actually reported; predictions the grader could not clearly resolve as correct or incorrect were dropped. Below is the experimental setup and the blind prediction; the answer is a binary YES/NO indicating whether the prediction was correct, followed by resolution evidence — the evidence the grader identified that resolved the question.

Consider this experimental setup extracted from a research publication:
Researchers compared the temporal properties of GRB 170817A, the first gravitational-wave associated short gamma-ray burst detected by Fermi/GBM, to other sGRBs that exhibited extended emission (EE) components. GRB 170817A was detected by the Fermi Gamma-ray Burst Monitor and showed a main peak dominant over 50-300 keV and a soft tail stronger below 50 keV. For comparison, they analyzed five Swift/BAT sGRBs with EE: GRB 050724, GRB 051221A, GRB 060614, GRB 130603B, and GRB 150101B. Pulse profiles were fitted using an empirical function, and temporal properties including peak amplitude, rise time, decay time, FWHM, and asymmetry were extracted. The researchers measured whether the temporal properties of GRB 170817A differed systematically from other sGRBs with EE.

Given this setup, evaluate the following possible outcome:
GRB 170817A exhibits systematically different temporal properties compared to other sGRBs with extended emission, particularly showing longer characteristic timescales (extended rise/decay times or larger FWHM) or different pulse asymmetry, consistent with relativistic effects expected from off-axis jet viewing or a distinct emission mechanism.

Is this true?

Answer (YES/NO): NO